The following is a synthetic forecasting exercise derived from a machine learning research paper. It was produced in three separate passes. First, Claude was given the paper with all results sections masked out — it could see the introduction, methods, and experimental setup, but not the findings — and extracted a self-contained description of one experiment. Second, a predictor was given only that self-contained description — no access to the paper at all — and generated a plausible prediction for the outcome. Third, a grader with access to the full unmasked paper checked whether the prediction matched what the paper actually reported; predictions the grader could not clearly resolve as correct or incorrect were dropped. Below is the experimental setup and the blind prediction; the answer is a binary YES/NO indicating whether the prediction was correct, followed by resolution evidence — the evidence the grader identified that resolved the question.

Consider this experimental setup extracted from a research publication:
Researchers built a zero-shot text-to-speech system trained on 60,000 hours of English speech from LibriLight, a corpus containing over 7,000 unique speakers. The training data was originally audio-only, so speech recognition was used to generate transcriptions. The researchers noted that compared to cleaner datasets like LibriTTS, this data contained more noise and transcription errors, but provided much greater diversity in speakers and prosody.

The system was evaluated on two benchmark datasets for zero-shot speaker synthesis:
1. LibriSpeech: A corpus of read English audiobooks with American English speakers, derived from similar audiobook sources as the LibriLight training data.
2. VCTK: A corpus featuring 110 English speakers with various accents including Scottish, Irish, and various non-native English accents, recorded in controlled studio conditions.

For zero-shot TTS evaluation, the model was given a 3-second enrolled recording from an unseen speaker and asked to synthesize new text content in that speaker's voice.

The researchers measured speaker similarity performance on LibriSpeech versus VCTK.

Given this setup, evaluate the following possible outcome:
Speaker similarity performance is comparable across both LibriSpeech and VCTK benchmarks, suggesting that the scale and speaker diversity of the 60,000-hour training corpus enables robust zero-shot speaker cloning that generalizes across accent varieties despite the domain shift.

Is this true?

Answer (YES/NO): NO